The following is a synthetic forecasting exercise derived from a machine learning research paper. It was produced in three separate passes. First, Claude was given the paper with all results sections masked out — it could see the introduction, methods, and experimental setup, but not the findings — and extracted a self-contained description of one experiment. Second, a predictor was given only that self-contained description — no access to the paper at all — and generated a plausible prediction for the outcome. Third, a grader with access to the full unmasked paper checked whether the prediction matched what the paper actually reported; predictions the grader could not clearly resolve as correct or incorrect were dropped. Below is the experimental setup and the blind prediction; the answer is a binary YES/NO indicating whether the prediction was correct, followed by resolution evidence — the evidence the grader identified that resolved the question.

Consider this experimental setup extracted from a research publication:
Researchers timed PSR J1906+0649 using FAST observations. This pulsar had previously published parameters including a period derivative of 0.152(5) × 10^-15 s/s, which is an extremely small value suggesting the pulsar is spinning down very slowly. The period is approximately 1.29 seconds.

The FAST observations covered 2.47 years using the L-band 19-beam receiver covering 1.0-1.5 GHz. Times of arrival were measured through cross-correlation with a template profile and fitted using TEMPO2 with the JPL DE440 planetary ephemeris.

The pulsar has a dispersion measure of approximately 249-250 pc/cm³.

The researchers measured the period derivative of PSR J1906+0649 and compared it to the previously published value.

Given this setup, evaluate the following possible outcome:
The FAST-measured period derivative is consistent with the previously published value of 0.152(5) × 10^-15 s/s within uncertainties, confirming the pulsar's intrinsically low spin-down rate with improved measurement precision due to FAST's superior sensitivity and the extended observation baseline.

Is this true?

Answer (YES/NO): YES